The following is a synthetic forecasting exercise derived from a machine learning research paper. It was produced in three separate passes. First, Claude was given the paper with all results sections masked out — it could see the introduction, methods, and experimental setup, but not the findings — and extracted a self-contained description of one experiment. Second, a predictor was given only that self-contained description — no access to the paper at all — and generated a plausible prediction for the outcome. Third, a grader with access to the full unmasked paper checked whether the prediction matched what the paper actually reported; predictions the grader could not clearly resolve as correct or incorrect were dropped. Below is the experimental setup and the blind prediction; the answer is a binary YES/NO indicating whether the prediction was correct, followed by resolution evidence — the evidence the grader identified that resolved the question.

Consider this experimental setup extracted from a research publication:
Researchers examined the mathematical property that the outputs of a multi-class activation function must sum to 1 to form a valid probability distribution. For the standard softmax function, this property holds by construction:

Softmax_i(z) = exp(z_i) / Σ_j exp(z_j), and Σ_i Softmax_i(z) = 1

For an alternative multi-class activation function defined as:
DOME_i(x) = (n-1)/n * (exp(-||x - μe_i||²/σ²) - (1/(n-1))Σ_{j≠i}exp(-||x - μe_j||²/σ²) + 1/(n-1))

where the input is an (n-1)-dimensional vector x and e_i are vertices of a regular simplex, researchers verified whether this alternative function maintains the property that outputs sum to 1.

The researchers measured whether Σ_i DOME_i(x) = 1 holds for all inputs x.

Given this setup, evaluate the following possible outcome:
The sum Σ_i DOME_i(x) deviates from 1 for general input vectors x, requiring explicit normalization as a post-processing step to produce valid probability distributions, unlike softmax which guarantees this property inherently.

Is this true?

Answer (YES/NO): NO